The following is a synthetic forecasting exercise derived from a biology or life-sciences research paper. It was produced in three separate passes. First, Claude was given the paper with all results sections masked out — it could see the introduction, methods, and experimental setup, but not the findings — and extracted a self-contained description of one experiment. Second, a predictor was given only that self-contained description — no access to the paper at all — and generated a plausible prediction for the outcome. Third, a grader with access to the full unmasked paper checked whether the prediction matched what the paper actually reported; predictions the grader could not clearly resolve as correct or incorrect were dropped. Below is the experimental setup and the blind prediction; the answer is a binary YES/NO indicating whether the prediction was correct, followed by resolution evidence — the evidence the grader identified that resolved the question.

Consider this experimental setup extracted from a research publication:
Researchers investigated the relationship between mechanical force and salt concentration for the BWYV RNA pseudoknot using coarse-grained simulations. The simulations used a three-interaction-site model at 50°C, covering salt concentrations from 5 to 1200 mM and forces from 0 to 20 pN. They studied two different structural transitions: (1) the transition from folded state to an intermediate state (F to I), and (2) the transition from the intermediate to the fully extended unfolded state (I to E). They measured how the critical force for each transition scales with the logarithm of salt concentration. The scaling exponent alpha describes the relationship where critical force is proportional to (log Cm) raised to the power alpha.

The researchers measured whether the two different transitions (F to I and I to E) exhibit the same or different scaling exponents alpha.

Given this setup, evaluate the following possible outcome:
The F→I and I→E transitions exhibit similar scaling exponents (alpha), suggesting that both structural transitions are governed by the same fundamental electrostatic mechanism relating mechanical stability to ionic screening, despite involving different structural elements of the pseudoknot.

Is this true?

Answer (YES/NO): NO